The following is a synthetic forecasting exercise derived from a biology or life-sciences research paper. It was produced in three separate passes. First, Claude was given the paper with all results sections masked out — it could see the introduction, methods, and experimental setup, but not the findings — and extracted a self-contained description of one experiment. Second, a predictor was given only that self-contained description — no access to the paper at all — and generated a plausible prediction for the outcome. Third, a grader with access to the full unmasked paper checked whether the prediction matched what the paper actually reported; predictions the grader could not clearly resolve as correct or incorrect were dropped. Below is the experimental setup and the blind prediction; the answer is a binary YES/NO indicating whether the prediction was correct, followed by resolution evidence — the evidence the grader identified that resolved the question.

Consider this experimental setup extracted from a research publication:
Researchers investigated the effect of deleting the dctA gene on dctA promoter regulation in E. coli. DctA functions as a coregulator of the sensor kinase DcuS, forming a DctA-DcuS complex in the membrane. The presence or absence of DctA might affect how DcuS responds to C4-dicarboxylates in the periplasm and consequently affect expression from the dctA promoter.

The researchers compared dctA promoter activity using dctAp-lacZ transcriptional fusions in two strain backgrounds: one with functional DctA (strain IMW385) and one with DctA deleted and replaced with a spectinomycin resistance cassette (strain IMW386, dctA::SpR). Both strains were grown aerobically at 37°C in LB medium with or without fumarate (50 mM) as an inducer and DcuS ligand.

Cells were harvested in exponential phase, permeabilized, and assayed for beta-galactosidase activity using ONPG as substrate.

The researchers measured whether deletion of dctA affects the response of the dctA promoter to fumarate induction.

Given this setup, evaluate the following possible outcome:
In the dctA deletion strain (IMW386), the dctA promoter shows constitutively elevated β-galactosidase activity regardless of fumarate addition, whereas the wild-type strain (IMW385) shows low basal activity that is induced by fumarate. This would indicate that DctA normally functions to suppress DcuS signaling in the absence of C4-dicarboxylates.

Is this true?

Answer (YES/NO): YES